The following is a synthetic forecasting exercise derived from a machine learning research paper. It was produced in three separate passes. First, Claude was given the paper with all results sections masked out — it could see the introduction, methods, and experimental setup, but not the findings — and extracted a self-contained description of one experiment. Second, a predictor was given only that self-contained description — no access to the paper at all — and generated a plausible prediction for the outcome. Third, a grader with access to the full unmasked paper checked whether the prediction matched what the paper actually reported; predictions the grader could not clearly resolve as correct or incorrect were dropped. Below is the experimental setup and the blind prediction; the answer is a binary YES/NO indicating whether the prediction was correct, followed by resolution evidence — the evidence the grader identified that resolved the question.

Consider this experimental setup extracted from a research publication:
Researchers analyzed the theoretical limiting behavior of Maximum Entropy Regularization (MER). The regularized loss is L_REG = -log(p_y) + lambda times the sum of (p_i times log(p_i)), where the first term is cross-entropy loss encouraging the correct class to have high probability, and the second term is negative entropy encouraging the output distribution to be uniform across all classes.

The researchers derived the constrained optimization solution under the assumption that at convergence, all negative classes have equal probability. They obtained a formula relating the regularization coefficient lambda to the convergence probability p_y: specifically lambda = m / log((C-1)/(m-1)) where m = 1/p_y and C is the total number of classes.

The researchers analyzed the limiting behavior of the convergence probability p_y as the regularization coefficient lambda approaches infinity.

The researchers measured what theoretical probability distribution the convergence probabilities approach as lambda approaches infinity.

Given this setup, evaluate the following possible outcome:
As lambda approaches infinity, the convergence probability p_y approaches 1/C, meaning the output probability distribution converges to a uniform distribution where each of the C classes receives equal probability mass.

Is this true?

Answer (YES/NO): YES